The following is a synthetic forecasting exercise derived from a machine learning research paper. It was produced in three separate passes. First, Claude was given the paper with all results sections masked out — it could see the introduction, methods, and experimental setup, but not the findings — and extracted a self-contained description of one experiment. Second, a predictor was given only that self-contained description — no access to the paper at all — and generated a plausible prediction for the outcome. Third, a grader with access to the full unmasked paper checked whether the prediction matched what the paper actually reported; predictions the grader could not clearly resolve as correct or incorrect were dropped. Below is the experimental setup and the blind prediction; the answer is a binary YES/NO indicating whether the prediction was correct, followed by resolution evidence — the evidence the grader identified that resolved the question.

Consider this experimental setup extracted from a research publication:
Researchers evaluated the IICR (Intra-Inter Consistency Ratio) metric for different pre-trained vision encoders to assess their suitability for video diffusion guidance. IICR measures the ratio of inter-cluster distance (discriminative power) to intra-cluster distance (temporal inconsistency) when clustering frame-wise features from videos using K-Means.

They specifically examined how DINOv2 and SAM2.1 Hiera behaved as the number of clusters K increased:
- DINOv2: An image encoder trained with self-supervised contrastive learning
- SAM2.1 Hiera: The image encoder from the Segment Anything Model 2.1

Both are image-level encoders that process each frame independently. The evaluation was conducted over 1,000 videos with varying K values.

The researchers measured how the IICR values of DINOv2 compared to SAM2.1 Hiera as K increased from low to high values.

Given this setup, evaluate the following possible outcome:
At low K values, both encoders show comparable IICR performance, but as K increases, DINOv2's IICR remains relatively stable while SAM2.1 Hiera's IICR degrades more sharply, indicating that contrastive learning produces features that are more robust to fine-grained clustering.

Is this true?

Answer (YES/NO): NO